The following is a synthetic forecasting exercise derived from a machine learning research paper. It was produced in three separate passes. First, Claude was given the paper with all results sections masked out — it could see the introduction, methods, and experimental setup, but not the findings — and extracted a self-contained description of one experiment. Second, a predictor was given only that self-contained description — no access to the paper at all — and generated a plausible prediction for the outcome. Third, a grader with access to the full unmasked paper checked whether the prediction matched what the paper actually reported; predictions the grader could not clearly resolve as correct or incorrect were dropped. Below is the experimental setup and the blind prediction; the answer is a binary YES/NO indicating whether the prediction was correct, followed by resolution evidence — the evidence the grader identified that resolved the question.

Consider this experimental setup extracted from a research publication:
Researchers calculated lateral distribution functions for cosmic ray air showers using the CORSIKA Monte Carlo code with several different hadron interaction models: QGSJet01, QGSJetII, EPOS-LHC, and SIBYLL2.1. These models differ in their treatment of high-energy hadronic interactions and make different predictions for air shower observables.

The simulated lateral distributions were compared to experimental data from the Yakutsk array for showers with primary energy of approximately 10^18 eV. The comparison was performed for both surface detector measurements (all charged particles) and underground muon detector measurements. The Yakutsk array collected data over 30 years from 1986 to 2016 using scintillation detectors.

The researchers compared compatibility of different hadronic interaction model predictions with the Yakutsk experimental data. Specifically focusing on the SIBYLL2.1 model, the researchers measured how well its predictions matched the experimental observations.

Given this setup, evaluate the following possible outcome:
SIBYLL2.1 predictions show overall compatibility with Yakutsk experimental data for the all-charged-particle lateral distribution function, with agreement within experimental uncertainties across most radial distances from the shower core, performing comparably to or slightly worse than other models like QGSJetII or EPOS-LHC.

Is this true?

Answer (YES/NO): NO